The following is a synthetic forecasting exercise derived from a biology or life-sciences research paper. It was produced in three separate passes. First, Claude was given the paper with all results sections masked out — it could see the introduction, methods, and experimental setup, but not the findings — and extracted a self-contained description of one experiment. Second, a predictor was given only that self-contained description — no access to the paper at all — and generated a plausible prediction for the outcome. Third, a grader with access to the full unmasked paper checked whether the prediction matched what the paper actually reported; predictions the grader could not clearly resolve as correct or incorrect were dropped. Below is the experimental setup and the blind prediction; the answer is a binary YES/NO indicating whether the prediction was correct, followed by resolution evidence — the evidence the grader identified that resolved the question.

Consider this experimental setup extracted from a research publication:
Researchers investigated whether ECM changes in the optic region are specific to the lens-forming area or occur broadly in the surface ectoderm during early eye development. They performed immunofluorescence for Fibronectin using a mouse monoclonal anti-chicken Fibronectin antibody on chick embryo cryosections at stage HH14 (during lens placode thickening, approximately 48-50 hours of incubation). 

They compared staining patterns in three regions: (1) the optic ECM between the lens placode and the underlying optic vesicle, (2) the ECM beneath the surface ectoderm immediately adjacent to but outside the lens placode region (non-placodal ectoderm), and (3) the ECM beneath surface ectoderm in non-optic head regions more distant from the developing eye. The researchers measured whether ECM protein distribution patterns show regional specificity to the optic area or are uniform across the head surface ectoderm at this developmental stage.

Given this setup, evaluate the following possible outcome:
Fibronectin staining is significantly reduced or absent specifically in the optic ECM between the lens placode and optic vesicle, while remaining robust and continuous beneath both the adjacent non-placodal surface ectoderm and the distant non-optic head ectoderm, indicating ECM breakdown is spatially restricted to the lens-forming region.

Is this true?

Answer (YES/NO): NO